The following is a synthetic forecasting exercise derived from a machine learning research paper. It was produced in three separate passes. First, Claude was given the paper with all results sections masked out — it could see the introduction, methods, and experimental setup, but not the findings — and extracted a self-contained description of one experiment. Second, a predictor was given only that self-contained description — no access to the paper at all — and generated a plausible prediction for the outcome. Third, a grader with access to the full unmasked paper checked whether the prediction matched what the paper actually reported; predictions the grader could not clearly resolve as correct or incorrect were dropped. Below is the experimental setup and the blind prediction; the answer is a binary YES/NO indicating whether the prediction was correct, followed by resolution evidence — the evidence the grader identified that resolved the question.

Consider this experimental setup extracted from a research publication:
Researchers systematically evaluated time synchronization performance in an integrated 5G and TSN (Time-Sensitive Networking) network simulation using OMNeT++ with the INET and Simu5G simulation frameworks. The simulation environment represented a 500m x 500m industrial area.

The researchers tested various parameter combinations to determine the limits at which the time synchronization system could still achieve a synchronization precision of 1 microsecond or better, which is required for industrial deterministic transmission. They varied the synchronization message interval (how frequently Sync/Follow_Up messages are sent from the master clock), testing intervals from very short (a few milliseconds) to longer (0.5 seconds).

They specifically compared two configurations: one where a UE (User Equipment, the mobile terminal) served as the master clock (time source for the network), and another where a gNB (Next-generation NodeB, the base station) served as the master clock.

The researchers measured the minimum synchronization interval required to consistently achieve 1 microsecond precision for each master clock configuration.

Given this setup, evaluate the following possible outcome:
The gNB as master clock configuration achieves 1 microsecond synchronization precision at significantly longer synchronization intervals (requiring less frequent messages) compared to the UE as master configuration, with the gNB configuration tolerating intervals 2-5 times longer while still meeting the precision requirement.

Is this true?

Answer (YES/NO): NO